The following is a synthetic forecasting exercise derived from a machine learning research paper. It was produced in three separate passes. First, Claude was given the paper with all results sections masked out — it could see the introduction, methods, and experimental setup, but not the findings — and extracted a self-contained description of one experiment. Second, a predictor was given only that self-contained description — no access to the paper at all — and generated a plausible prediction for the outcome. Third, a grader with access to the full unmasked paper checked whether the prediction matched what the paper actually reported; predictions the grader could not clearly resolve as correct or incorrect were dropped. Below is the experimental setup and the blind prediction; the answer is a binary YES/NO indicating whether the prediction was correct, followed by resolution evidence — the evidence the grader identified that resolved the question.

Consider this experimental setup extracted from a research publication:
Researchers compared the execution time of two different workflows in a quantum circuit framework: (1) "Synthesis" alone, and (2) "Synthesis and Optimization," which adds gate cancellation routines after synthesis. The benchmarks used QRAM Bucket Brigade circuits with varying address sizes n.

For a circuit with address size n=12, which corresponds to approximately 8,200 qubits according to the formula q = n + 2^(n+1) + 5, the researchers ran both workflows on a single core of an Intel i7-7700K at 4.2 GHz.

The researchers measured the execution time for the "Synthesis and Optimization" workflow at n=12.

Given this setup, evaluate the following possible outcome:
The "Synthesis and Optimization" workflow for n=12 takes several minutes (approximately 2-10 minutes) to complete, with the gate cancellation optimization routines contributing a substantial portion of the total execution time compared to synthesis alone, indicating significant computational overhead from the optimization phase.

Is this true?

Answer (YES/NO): NO